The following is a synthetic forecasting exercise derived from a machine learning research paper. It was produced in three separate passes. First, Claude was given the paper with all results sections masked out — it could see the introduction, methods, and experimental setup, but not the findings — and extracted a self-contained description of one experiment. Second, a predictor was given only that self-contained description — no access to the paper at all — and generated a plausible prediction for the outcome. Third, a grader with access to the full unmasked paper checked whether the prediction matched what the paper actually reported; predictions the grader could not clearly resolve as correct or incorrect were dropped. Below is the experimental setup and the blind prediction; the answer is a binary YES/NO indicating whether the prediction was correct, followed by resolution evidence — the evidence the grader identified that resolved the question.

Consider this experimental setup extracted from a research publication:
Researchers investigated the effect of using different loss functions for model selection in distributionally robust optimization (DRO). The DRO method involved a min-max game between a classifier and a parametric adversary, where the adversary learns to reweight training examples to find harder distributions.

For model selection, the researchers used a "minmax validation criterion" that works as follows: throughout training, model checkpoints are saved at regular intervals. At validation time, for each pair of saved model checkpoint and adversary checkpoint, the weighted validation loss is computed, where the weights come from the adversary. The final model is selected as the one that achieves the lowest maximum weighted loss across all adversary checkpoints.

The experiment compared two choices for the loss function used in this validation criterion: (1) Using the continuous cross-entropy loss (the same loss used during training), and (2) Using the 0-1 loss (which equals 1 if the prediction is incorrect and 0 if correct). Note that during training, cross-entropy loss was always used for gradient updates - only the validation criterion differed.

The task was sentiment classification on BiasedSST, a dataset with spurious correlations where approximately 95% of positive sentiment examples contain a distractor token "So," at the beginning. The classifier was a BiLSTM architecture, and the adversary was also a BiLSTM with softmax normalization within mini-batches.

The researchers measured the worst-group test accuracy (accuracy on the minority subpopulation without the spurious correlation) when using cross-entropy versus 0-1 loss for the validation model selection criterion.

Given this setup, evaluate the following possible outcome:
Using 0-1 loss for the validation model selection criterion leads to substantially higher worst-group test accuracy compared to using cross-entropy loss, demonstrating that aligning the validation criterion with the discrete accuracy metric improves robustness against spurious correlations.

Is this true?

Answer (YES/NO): YES